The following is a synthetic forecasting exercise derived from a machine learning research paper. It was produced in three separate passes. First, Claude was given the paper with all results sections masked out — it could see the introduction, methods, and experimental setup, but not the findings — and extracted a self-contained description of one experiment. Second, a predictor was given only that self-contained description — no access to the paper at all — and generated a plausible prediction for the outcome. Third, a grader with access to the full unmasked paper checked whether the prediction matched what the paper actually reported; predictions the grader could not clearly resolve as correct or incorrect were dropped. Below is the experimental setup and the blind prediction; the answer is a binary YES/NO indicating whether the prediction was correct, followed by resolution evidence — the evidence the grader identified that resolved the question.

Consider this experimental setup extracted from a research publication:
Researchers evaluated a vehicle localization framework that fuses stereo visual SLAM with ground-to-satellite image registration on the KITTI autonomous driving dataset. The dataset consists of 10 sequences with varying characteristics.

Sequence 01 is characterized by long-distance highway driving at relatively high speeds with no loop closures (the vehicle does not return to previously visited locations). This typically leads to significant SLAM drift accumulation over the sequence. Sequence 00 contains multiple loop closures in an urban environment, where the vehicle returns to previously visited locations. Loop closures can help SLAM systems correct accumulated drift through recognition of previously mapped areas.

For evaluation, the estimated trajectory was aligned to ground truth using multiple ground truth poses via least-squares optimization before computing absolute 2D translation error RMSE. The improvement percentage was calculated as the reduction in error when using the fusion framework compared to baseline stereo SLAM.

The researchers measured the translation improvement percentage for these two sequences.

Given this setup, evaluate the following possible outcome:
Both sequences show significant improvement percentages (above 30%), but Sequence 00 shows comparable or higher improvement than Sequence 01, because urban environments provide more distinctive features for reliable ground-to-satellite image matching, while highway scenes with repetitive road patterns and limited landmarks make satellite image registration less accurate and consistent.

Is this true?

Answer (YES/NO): NO